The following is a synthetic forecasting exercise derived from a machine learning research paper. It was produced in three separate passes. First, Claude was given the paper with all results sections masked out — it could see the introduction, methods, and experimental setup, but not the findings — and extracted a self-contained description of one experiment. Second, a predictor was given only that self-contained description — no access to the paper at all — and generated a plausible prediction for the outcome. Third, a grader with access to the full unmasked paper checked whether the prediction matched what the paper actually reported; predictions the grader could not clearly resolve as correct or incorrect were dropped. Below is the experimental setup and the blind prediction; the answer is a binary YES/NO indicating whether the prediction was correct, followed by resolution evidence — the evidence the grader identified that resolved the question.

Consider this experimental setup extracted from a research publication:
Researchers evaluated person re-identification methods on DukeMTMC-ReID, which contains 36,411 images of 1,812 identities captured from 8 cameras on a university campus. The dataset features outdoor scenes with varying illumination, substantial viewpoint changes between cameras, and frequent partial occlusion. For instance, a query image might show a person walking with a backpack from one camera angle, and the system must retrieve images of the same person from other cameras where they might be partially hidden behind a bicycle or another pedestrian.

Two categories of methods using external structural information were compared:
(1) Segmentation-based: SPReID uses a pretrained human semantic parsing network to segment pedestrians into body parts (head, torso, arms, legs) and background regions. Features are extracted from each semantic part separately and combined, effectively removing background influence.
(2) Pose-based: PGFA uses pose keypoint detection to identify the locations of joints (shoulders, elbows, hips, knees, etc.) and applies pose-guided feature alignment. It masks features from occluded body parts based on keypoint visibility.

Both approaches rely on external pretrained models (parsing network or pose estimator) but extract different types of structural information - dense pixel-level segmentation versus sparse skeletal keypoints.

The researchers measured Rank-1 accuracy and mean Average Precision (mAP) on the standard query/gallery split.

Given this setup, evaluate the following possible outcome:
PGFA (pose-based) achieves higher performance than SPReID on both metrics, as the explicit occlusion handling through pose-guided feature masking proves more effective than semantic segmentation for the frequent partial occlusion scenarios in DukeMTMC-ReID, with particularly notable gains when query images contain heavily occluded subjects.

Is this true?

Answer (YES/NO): NO